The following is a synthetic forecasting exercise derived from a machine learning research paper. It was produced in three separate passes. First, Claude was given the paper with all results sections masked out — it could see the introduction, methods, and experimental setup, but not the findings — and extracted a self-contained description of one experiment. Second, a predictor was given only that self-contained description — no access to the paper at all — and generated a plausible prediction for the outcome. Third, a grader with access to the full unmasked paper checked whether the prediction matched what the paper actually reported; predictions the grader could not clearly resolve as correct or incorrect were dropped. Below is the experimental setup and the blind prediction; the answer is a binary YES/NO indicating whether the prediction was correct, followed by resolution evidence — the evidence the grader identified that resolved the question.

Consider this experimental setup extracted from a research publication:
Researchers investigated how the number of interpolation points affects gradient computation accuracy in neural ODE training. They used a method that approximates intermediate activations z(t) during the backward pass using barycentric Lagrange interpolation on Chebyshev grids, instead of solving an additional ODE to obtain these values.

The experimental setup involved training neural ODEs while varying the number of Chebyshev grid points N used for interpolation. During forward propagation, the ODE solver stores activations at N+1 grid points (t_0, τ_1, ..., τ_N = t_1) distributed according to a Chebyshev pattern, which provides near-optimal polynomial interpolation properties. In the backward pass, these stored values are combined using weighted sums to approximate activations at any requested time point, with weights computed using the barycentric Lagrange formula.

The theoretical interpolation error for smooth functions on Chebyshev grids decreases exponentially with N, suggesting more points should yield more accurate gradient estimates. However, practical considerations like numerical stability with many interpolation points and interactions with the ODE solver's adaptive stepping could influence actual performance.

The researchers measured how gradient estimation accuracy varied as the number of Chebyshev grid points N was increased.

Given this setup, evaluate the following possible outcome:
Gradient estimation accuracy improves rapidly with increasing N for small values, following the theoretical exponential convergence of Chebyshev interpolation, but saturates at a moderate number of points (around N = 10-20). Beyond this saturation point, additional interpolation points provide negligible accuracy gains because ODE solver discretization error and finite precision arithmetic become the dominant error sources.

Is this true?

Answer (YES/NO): NO